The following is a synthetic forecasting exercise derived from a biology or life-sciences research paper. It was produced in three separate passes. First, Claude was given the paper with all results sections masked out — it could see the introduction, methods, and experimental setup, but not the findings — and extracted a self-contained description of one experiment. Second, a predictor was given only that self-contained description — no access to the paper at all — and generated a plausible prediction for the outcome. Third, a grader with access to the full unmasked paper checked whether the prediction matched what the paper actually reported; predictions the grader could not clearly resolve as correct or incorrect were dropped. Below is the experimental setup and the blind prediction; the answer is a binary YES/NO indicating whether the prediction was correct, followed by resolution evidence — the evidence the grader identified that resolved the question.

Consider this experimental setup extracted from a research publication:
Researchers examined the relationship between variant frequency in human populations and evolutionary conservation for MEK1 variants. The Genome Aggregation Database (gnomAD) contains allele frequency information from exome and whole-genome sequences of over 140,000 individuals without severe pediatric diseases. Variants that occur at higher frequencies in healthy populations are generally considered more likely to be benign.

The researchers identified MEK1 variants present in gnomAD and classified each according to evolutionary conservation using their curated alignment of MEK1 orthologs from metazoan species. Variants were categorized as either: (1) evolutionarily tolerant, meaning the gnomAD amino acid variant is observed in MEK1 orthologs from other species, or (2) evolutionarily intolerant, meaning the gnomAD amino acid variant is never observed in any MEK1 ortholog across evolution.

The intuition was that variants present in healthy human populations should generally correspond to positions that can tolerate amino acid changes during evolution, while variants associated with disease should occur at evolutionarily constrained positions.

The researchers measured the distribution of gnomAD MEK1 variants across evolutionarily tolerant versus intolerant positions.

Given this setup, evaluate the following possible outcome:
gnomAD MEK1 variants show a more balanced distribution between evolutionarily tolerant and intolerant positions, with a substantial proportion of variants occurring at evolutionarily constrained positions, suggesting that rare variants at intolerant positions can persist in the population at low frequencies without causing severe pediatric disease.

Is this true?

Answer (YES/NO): NO